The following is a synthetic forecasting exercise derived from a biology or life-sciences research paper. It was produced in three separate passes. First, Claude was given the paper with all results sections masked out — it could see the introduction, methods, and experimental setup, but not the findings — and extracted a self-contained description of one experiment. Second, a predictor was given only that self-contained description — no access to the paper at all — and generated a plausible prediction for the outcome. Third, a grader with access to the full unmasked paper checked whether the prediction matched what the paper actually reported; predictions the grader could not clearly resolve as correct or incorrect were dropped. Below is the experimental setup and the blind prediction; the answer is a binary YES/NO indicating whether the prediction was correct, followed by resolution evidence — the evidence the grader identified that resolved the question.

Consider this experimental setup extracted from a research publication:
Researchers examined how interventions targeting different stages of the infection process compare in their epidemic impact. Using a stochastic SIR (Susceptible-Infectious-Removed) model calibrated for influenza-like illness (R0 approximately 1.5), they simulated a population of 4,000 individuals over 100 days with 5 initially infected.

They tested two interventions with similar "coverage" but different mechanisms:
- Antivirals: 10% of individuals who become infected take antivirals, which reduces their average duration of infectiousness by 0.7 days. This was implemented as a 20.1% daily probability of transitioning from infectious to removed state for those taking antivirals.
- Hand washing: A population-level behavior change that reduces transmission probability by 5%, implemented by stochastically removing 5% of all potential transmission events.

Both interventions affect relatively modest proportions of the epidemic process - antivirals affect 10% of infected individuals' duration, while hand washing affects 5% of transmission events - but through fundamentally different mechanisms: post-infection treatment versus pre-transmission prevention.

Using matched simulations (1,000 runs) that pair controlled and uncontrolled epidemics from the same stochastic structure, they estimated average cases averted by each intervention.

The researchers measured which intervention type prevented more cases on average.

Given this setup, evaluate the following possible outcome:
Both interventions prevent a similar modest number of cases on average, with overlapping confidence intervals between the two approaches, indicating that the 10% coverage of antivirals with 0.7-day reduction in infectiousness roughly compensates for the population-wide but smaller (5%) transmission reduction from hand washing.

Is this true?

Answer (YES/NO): NO